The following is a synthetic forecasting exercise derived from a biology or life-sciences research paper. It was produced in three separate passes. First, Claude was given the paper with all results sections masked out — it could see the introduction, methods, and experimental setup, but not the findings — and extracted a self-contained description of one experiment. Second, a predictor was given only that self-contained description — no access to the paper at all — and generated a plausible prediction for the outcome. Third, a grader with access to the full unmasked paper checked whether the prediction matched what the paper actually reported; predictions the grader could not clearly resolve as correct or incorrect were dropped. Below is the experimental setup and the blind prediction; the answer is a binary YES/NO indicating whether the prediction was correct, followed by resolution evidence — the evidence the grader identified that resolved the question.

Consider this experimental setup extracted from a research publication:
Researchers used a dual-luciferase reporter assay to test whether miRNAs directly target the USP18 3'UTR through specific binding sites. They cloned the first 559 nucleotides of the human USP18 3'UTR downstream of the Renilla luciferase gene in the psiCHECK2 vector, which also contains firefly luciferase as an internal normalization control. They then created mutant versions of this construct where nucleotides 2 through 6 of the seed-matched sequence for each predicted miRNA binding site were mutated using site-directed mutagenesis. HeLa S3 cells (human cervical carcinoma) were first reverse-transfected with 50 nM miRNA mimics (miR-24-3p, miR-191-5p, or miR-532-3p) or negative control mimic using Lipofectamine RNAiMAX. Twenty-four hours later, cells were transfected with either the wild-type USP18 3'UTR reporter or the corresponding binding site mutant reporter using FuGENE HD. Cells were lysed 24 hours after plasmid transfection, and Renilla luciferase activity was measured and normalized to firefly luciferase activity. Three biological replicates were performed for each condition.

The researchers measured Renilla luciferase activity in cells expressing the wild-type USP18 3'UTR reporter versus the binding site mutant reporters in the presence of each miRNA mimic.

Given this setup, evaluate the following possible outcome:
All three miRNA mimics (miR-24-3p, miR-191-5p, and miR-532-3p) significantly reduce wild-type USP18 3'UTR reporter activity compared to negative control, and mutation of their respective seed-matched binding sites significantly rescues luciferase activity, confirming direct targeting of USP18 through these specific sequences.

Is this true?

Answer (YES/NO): YES